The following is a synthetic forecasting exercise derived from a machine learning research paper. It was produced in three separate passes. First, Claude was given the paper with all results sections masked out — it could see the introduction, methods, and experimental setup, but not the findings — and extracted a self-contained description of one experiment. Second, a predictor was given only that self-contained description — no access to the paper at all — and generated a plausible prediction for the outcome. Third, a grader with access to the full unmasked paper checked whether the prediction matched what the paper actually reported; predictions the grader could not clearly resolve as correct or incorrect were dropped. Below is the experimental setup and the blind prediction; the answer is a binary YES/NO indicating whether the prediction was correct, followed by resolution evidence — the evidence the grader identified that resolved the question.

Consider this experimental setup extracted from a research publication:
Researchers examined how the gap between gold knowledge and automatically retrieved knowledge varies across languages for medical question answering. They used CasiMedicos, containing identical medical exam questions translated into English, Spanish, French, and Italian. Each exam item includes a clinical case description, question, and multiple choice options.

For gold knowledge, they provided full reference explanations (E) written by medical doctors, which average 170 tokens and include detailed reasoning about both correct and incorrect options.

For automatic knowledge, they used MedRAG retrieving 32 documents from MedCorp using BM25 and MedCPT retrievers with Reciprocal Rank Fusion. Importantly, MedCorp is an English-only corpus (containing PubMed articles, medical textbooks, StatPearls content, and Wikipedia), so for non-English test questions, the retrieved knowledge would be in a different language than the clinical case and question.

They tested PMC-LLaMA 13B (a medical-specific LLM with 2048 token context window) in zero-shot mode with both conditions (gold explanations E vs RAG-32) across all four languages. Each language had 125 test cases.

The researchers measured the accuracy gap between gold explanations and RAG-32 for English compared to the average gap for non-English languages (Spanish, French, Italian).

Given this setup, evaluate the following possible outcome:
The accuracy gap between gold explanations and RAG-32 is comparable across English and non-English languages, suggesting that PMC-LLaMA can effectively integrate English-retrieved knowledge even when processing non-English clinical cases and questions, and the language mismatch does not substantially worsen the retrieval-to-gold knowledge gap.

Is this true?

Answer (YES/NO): NO